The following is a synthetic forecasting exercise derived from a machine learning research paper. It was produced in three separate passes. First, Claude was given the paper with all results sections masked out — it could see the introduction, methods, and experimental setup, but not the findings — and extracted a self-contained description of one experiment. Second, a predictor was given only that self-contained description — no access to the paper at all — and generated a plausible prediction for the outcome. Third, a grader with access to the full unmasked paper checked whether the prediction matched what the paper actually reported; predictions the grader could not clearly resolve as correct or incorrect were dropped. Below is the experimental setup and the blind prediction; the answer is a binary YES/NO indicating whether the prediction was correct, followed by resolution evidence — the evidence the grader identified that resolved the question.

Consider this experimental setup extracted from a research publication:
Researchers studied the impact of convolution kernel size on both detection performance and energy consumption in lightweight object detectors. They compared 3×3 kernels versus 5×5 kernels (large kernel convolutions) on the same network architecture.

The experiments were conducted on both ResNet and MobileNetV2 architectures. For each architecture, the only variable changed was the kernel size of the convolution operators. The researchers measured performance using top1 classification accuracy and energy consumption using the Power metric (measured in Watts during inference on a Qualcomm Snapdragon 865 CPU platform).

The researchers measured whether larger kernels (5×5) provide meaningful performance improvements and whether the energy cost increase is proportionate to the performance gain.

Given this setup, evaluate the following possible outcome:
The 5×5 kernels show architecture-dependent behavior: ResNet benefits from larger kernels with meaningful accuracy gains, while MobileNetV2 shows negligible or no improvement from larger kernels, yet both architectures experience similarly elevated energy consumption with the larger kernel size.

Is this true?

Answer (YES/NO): NO